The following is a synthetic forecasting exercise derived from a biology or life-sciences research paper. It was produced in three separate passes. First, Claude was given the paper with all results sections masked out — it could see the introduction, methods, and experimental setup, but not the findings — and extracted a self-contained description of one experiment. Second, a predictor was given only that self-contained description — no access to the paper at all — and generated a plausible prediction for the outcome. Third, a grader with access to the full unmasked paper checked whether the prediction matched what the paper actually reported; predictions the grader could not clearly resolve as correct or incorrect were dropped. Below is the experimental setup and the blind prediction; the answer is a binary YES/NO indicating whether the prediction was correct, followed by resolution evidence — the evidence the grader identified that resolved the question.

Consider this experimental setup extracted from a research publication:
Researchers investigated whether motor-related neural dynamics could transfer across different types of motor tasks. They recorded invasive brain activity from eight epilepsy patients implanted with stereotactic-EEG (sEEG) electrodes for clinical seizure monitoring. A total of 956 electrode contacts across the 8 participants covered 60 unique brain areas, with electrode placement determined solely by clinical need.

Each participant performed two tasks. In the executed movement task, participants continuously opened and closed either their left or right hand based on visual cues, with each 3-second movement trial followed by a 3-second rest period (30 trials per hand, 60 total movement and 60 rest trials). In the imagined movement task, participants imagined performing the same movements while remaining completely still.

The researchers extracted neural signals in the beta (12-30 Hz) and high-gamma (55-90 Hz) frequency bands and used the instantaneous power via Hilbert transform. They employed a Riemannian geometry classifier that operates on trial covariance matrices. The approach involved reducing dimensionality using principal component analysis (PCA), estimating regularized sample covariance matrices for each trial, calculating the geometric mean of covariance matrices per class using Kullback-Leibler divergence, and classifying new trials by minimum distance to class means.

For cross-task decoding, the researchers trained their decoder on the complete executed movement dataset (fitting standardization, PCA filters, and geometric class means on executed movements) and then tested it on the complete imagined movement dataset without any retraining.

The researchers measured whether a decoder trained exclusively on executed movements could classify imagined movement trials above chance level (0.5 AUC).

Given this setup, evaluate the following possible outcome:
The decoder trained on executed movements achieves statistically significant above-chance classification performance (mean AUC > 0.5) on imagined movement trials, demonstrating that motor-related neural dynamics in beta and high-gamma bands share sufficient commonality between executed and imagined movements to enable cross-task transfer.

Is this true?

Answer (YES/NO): YES